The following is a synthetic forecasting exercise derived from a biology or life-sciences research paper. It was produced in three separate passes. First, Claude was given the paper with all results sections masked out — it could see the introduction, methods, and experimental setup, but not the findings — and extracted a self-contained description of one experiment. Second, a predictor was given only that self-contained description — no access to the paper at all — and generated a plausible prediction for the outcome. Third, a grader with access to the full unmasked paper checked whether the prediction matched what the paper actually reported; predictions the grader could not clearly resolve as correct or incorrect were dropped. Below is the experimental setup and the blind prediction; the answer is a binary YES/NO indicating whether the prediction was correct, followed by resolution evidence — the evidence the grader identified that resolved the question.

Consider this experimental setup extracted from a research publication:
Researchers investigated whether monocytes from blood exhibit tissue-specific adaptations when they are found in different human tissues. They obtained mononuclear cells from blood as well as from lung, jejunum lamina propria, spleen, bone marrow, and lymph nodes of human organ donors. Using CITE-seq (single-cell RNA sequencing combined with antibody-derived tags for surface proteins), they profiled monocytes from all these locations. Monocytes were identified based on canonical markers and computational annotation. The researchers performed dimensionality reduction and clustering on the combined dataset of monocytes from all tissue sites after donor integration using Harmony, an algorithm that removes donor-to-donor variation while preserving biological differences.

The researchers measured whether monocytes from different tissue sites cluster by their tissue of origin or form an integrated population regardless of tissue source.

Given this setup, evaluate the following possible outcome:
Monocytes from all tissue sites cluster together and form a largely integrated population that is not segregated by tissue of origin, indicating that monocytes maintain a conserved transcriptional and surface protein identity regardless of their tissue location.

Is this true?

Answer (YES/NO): YES